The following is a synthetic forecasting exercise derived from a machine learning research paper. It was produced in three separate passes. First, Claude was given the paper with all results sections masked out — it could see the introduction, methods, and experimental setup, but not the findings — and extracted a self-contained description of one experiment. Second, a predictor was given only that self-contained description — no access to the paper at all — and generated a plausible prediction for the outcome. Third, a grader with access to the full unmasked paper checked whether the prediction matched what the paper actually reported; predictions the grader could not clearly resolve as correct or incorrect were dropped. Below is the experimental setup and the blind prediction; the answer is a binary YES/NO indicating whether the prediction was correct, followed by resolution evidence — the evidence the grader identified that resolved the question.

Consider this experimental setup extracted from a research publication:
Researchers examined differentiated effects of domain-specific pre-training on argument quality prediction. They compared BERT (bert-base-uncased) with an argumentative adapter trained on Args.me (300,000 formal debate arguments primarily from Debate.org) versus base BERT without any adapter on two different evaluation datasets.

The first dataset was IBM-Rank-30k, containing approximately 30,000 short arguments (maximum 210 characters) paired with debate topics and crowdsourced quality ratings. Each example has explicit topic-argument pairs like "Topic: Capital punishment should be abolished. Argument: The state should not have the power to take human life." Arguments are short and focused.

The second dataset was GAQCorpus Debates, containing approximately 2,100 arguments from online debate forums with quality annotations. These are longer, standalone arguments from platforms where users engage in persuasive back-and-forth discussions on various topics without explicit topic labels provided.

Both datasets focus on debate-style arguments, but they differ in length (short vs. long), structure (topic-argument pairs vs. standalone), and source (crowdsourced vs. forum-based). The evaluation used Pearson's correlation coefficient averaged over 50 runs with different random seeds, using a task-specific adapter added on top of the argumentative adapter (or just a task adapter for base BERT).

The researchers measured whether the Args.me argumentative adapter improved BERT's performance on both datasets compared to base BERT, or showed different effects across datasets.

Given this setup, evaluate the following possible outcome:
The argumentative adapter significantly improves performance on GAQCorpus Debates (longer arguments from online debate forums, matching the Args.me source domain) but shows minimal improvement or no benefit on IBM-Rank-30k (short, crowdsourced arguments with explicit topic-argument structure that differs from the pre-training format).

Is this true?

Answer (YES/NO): NO